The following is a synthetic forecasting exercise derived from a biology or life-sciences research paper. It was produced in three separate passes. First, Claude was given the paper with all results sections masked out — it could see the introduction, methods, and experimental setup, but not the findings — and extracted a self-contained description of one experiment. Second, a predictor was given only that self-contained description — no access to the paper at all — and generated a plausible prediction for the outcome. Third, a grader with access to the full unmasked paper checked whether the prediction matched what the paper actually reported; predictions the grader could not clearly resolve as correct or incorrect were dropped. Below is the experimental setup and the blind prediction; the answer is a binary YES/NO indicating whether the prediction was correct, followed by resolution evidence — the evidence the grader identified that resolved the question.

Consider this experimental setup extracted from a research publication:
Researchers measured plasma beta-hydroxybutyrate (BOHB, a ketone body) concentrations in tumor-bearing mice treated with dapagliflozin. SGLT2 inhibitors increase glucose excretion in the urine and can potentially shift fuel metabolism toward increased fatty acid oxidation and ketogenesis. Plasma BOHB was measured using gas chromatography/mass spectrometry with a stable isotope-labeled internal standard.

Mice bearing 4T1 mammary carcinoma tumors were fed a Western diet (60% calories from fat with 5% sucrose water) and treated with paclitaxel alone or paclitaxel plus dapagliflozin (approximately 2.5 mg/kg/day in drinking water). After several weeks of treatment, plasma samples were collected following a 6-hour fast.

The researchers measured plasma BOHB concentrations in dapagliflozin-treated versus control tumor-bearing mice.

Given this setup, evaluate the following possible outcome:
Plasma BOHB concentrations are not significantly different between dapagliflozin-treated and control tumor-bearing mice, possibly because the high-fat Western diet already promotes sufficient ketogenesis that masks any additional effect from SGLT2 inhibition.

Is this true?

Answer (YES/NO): YES